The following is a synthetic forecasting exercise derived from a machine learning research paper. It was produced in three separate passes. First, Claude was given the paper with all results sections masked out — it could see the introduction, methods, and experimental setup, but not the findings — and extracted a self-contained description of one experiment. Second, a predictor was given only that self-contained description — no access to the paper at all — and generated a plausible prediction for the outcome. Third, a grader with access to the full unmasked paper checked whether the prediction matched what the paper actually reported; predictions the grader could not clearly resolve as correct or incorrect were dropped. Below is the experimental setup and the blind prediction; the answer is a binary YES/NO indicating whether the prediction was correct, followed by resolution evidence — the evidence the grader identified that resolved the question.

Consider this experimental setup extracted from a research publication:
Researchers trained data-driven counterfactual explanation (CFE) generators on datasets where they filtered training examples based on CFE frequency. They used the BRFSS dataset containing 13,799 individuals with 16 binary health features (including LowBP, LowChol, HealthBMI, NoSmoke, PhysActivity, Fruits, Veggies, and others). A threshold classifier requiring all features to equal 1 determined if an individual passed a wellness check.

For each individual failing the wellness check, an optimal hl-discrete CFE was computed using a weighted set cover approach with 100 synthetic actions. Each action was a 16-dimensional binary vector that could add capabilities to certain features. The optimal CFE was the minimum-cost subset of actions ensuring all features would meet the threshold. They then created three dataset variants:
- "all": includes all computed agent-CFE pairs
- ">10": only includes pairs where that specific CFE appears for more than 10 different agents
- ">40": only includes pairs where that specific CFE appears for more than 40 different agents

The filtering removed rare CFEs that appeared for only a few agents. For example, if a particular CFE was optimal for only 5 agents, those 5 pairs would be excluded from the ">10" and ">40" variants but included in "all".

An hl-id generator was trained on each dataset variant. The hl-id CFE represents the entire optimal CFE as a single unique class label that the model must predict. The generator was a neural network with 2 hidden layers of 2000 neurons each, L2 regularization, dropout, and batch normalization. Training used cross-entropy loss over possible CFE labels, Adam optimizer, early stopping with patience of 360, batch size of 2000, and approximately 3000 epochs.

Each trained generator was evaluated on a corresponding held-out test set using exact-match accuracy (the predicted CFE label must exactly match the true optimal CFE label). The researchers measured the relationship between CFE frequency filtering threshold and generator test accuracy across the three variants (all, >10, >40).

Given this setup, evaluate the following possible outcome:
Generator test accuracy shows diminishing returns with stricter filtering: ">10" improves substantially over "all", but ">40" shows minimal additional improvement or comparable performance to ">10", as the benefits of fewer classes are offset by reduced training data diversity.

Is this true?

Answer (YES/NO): NO